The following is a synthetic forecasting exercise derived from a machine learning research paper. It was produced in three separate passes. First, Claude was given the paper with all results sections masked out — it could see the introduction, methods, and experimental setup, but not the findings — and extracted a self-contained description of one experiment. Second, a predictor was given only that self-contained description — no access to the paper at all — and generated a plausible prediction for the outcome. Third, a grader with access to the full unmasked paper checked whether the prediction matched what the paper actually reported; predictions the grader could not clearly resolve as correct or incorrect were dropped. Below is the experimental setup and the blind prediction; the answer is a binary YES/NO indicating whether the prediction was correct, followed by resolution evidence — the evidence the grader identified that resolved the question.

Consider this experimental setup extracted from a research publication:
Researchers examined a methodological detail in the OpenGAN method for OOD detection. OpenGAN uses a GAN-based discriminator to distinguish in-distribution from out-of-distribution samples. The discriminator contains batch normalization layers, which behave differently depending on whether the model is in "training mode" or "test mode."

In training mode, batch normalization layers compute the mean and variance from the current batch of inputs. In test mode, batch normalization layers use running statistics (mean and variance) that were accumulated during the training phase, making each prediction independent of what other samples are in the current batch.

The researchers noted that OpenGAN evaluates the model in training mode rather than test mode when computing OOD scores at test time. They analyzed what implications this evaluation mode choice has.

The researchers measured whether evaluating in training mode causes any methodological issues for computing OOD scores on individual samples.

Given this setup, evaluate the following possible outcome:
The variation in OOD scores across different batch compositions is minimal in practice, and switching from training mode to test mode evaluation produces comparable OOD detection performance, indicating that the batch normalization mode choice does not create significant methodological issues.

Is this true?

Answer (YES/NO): NO